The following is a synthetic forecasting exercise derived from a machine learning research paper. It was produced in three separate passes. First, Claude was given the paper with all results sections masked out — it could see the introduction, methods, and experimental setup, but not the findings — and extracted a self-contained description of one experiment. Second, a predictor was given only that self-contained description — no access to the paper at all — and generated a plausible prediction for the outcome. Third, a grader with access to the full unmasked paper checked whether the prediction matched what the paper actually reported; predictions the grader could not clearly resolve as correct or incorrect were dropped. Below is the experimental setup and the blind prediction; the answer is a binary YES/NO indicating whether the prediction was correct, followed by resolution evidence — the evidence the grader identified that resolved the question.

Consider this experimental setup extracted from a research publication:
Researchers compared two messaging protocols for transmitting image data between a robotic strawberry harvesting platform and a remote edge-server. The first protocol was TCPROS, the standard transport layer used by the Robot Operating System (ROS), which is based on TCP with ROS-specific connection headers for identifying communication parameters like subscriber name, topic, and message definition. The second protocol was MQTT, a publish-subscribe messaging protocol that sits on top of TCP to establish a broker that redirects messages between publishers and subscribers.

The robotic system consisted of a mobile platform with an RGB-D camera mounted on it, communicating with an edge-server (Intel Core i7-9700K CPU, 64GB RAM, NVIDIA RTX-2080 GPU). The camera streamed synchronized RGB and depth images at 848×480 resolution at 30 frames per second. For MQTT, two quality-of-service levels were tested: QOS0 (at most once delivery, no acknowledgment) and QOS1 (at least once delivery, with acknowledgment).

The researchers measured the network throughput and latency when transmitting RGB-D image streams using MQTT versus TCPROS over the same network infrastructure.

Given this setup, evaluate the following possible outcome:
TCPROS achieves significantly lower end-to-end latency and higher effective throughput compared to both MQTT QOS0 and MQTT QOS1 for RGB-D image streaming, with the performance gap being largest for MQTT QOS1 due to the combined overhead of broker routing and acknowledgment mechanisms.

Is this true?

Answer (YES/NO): NO